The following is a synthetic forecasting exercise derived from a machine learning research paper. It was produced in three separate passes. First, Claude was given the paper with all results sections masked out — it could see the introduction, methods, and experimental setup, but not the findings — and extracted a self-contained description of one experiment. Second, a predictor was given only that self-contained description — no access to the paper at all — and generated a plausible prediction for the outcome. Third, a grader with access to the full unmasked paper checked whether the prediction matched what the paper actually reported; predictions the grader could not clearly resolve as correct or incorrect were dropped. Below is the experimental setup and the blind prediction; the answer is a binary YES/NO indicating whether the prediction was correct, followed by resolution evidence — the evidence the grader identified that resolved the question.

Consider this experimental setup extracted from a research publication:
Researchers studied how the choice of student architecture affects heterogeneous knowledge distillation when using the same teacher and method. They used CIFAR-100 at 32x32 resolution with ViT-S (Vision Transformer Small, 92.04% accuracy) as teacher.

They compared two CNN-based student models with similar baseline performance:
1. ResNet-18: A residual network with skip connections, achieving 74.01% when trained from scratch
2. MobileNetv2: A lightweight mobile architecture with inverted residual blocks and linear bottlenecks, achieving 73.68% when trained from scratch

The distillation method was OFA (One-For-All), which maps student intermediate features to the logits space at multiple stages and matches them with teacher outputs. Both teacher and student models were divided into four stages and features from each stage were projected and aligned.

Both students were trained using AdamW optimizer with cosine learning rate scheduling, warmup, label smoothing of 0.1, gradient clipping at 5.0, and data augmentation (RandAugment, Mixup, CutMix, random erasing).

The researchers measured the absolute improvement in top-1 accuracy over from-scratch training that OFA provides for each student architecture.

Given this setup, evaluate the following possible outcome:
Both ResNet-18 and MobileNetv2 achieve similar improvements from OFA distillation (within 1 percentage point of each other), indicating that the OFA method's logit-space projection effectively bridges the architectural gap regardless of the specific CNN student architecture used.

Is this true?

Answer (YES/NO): NO